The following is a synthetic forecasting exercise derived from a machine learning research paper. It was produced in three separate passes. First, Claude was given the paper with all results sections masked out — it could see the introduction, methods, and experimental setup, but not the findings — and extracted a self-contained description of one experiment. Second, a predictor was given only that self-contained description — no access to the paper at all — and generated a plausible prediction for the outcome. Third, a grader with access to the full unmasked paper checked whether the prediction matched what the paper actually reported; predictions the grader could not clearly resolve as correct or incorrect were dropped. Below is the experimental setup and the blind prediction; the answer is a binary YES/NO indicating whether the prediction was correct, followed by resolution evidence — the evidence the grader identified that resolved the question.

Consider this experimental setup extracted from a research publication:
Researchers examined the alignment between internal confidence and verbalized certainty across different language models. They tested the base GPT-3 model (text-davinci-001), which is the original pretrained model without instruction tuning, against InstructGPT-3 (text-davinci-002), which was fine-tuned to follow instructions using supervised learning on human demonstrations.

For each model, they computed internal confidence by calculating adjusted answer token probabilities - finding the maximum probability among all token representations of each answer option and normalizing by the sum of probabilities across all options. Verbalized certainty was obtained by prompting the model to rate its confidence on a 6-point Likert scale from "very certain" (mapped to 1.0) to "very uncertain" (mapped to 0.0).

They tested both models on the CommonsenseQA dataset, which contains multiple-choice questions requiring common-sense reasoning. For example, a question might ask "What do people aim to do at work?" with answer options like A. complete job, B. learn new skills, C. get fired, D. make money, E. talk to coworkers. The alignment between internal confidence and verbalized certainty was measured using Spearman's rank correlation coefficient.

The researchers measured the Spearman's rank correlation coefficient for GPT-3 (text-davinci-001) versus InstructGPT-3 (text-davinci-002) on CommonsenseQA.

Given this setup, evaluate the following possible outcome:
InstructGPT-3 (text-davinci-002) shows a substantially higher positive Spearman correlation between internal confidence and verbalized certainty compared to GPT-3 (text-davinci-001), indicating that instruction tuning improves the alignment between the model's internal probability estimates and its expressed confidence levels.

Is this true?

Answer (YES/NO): YES